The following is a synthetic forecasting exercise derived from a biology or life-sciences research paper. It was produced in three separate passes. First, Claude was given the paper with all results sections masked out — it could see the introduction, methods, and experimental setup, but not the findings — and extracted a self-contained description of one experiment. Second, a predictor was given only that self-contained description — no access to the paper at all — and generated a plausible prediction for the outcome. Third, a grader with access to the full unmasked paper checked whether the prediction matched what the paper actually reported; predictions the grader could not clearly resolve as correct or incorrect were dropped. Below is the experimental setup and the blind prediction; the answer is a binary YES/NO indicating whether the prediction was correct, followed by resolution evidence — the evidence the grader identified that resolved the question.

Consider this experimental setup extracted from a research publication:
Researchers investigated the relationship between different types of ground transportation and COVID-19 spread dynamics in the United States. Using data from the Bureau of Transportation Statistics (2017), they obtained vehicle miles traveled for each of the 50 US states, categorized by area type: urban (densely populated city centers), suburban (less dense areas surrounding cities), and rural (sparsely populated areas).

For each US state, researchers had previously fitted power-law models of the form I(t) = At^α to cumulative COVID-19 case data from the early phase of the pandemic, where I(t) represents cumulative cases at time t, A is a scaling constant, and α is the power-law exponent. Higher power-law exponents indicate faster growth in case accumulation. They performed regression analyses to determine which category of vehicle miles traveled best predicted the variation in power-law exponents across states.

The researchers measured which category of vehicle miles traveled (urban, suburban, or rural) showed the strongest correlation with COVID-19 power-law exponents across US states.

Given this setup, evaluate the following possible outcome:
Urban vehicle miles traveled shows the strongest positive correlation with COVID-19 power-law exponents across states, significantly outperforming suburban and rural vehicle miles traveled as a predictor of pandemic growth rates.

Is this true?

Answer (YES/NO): NO